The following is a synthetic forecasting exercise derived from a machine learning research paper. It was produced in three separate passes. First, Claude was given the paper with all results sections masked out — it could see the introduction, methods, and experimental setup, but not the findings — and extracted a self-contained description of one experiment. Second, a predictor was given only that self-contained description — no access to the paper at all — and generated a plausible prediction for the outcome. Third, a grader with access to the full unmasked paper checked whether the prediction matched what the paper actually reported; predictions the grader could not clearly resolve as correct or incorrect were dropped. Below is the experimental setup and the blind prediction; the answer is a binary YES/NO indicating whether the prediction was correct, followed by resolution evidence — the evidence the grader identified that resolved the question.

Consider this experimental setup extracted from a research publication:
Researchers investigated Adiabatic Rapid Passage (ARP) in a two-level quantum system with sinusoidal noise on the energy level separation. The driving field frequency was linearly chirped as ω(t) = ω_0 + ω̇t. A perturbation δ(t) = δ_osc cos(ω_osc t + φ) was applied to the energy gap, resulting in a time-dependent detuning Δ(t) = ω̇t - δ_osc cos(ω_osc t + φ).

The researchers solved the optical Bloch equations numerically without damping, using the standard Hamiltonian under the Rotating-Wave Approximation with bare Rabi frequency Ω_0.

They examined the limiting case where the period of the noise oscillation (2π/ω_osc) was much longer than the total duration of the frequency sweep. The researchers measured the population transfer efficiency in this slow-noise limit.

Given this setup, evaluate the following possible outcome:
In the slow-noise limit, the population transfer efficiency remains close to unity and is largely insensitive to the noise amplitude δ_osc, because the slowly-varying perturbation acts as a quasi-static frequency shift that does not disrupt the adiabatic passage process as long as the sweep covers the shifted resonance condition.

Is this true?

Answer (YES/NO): YES